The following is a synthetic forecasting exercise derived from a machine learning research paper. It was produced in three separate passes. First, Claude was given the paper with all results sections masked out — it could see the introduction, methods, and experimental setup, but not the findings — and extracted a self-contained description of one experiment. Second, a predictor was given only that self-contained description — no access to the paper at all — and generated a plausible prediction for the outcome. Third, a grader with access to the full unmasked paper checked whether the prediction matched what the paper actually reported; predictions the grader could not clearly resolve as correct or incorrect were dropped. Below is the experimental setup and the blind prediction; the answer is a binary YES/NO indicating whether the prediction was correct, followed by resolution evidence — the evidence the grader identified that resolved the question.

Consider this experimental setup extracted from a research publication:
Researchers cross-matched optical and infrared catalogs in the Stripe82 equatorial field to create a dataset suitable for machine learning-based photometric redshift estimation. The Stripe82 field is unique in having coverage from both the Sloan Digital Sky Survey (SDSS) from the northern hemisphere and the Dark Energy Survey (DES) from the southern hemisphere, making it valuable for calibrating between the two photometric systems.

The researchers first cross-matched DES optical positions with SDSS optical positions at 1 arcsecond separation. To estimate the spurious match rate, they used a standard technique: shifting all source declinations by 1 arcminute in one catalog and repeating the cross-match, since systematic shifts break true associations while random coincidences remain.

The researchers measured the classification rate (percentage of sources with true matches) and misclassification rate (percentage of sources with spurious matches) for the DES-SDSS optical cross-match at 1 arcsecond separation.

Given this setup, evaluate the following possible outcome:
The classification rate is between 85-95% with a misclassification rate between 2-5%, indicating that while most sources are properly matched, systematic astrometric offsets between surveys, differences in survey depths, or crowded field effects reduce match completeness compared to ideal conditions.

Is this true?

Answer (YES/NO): NO